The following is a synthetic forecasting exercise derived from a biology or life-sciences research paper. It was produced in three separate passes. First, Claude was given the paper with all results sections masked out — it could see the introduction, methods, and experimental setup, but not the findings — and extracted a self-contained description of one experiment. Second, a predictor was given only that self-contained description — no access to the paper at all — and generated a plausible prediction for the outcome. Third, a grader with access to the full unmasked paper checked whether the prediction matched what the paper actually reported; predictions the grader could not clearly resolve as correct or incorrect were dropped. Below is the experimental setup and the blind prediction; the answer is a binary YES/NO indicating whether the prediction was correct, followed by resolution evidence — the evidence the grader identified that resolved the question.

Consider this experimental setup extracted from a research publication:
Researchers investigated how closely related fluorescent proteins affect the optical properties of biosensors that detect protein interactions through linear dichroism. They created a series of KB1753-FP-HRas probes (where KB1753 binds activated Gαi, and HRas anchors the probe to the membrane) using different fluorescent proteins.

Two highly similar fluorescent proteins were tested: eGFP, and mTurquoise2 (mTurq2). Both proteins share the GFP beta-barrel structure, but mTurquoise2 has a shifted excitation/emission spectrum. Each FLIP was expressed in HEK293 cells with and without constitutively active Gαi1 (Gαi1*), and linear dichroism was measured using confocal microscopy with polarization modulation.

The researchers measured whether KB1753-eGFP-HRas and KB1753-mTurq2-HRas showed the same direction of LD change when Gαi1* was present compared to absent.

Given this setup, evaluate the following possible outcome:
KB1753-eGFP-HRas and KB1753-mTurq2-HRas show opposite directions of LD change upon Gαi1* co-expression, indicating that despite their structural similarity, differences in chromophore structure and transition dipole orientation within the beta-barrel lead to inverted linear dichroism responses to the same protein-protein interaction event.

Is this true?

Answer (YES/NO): YES